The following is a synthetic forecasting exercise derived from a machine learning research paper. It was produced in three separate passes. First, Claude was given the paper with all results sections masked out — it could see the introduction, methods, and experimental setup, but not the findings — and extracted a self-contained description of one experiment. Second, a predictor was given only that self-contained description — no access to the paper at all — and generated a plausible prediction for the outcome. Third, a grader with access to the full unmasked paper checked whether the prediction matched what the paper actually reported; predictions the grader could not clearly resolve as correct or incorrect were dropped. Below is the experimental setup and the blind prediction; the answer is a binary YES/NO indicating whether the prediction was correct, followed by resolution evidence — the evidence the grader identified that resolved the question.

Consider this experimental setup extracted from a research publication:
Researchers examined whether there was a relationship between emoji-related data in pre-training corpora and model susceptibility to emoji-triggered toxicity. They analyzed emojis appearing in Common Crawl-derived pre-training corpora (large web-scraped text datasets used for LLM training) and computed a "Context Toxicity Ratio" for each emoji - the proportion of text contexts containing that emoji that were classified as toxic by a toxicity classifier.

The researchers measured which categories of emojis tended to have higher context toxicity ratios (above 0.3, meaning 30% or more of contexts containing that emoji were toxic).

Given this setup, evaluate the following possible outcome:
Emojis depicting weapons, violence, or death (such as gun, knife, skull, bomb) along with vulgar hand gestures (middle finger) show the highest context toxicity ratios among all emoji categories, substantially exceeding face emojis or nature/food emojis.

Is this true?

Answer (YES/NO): NO